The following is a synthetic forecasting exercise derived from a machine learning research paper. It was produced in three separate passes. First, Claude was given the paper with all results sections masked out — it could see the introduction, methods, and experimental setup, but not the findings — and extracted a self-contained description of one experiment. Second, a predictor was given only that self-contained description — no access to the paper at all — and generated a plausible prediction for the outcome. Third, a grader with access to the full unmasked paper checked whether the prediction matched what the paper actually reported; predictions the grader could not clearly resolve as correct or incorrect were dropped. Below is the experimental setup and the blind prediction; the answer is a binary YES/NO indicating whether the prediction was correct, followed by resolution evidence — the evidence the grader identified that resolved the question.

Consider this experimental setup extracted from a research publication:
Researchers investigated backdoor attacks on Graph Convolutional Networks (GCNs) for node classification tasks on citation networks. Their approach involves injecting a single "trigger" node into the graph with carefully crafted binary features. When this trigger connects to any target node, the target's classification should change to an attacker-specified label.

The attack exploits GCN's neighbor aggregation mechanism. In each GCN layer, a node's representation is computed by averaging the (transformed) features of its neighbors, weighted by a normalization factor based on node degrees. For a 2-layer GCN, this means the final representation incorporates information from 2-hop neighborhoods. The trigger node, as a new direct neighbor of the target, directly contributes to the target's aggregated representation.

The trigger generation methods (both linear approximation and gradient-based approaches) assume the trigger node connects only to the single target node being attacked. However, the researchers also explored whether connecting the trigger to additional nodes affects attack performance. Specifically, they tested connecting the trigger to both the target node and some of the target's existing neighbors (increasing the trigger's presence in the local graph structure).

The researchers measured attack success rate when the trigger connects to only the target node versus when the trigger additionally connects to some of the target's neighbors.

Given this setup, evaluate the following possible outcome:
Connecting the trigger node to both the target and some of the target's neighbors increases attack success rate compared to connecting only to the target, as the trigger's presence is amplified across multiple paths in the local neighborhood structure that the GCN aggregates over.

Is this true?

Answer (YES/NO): YES